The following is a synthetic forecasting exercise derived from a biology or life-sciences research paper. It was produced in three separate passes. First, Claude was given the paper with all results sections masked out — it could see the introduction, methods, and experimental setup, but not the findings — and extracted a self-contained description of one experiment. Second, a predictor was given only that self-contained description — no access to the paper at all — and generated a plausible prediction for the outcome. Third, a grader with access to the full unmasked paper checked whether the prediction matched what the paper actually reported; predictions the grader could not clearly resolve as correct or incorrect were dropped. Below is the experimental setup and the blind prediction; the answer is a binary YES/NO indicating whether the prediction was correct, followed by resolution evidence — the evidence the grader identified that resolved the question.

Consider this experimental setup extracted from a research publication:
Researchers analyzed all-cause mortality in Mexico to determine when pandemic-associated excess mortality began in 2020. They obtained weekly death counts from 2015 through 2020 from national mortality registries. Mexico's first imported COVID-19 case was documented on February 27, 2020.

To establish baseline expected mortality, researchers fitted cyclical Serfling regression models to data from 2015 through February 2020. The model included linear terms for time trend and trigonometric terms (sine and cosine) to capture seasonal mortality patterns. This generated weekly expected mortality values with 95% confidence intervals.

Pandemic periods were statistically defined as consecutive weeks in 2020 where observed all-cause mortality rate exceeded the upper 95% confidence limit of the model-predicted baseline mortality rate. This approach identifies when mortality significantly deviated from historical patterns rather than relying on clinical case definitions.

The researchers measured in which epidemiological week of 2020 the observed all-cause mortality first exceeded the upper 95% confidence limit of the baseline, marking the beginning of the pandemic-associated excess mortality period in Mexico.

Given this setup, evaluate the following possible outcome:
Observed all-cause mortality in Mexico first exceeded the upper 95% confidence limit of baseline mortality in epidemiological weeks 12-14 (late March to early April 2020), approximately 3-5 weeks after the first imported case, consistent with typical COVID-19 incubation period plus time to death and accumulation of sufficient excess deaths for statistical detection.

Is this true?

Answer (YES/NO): NO